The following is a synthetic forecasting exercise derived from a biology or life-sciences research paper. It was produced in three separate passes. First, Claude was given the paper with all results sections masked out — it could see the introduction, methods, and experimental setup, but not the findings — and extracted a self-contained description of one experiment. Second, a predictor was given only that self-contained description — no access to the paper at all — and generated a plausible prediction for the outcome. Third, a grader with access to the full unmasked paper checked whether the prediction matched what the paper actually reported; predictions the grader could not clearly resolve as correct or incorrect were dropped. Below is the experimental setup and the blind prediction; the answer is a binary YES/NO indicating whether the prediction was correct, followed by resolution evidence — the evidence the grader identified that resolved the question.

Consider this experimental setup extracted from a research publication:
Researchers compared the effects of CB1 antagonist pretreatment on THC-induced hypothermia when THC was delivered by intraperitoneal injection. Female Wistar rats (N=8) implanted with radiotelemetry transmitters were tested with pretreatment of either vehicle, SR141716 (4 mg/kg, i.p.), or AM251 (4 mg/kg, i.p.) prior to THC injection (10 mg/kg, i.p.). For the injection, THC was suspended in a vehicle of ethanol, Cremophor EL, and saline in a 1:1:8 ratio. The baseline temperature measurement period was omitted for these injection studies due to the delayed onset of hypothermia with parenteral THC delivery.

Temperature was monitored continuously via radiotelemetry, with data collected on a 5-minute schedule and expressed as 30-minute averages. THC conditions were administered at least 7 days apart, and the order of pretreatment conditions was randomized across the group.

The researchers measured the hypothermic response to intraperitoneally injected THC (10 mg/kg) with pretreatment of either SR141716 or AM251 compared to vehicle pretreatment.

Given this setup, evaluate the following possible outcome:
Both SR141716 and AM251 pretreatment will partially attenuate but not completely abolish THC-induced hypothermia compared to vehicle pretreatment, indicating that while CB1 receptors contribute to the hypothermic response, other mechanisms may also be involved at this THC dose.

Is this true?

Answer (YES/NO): NO